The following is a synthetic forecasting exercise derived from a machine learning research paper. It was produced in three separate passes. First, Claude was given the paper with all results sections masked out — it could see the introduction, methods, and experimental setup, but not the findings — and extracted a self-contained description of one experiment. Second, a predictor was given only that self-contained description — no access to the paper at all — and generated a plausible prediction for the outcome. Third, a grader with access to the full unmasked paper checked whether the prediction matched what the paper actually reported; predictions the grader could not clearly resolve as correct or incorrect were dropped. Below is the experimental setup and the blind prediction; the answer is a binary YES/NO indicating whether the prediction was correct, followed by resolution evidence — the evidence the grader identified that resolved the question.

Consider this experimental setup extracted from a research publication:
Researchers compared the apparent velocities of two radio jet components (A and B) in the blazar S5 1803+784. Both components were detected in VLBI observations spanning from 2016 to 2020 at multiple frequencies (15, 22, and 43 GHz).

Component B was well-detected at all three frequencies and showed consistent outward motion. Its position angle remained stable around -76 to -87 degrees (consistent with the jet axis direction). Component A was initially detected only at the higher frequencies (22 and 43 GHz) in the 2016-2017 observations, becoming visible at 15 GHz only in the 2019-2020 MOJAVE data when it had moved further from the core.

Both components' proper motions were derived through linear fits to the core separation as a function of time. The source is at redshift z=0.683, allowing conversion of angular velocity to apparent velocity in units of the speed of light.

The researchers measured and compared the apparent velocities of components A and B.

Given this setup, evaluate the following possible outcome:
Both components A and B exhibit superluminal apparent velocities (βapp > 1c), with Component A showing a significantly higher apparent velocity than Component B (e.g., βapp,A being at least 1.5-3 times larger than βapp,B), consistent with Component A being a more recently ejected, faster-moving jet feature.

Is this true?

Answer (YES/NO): NO